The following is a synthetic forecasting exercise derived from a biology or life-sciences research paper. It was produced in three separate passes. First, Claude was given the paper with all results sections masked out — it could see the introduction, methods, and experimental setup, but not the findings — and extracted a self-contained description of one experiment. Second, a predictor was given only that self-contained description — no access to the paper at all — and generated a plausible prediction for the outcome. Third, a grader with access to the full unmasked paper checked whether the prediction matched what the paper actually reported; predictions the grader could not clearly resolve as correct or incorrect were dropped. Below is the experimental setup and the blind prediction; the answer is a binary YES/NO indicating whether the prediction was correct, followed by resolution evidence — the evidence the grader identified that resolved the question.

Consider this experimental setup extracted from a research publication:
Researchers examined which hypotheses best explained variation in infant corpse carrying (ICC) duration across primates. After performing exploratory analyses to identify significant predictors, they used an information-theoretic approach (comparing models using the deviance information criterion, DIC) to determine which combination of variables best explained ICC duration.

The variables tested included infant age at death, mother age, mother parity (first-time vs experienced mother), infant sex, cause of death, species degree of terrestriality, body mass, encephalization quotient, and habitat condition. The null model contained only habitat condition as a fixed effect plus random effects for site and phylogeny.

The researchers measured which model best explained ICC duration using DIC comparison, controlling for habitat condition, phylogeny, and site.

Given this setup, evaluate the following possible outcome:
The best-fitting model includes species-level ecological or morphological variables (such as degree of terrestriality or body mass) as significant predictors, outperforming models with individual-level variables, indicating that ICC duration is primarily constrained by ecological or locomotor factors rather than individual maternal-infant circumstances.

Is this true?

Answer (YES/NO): NO